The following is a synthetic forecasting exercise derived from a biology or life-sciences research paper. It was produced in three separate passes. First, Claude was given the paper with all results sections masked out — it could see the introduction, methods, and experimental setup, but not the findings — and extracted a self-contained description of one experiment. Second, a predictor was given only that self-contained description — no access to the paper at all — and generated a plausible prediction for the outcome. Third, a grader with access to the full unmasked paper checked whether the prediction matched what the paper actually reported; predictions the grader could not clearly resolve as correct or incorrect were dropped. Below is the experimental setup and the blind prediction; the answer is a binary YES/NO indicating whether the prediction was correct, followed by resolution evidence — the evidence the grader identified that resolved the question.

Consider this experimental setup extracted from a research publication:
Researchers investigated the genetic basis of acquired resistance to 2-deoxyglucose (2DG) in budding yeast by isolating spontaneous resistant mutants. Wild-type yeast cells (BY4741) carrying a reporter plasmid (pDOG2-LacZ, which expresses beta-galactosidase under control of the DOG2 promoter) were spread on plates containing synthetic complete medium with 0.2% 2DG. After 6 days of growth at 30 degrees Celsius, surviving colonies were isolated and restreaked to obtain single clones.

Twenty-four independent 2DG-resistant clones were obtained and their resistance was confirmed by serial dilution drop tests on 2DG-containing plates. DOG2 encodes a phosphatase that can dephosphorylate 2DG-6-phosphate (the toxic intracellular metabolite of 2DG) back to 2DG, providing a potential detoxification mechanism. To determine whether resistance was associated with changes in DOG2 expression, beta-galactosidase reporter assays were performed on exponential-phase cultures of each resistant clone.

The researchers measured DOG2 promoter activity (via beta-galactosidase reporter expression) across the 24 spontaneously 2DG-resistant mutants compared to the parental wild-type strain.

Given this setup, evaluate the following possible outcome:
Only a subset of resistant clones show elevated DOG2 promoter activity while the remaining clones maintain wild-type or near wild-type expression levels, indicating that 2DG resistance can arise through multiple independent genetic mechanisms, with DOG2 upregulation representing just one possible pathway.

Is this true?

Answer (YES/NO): NO